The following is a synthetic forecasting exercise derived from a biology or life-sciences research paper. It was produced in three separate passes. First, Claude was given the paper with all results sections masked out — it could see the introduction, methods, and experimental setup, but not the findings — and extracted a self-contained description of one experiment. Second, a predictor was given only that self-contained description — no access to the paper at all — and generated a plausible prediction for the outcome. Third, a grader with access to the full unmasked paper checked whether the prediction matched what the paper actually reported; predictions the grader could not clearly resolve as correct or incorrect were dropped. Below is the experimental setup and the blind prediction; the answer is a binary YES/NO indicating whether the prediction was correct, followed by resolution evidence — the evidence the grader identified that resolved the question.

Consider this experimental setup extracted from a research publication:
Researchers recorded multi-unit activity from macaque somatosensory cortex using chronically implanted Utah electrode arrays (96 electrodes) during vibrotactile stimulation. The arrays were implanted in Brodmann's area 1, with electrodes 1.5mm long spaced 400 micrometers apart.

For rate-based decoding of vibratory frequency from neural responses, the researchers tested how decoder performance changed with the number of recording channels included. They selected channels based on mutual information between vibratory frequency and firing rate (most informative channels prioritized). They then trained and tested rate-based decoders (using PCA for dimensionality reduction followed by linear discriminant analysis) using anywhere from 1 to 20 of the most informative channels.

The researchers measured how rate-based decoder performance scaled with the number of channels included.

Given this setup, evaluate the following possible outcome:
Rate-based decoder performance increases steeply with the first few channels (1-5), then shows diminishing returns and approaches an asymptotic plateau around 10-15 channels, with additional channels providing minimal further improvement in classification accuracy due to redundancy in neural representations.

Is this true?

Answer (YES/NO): NO